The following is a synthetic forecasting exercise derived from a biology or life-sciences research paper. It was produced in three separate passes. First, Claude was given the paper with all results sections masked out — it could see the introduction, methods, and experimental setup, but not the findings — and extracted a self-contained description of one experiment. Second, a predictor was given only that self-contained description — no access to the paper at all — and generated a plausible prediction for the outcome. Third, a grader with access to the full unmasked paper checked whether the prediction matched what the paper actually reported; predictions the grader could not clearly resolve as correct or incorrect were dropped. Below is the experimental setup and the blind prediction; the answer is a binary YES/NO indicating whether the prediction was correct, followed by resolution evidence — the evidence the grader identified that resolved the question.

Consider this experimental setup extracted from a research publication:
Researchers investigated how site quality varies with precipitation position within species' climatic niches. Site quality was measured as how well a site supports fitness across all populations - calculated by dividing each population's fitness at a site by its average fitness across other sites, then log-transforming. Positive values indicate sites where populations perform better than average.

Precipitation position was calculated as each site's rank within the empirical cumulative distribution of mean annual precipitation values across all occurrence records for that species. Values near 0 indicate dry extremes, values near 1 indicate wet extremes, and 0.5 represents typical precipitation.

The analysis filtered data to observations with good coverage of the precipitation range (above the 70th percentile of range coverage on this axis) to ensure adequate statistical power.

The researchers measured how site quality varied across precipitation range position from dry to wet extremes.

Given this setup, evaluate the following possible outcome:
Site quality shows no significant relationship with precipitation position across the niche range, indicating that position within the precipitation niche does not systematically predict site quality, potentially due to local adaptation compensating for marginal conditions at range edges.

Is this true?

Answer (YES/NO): NO